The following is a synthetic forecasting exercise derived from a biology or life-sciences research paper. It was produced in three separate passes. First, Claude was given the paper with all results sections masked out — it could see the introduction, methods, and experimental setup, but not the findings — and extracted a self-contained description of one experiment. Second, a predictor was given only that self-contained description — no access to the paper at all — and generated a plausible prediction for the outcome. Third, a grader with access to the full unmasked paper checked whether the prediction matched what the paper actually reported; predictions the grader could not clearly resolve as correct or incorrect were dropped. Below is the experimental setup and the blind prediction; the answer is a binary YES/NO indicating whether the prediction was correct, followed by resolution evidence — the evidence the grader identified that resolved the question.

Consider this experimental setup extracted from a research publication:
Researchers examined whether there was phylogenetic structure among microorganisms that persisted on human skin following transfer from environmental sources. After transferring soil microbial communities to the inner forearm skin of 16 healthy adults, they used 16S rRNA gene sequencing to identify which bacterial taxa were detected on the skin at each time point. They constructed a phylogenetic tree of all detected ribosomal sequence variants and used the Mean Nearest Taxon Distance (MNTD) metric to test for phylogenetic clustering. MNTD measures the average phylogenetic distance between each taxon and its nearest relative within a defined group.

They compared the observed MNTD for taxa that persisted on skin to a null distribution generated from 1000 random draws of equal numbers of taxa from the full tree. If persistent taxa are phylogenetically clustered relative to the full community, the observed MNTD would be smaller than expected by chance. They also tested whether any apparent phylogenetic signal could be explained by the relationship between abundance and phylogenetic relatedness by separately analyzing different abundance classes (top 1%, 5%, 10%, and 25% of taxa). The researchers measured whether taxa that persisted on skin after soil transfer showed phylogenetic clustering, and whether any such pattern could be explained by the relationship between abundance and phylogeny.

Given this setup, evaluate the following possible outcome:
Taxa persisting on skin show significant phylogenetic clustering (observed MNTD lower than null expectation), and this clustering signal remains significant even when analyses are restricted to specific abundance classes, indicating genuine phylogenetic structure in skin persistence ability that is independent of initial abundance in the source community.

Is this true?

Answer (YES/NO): NO